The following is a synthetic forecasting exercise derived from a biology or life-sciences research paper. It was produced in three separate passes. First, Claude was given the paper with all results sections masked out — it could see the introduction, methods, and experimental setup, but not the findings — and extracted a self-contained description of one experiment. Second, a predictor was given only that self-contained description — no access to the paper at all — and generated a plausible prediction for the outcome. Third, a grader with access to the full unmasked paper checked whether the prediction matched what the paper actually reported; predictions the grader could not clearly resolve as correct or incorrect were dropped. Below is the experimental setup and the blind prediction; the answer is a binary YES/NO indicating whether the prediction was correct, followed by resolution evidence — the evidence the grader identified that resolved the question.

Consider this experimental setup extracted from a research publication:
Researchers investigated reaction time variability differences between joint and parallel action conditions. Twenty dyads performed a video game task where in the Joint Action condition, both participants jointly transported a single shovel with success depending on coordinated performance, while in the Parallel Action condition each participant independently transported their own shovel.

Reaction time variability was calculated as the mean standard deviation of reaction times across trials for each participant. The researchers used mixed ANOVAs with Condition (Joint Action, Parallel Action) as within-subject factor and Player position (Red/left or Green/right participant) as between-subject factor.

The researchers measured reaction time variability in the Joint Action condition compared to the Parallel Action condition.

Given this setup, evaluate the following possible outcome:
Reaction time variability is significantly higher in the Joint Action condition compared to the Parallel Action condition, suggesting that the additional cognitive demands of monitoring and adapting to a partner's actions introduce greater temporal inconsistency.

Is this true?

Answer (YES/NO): NO